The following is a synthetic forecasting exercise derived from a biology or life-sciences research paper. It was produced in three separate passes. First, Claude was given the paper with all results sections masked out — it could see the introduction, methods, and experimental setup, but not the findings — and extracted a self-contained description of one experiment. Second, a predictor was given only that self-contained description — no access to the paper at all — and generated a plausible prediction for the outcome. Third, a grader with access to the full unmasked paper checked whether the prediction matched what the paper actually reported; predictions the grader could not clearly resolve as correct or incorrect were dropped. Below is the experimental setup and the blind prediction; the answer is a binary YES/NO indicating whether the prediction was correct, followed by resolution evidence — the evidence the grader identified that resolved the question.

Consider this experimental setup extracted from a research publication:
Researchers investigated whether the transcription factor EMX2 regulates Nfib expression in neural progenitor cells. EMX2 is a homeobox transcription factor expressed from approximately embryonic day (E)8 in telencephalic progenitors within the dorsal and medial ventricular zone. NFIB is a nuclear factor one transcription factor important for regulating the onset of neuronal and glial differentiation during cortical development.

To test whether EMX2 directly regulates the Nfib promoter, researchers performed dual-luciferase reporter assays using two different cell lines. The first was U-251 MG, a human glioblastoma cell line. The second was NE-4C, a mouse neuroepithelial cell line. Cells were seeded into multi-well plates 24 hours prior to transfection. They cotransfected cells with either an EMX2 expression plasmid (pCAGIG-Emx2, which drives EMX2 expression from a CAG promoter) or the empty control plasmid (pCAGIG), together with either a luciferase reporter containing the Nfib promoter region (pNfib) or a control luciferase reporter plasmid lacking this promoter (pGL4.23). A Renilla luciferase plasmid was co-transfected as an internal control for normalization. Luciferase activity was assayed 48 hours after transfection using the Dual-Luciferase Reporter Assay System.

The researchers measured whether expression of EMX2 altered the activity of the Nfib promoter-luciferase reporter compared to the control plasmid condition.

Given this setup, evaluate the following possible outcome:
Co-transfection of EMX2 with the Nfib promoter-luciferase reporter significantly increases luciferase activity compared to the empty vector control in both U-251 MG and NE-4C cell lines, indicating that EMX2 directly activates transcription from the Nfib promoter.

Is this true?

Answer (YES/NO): YES